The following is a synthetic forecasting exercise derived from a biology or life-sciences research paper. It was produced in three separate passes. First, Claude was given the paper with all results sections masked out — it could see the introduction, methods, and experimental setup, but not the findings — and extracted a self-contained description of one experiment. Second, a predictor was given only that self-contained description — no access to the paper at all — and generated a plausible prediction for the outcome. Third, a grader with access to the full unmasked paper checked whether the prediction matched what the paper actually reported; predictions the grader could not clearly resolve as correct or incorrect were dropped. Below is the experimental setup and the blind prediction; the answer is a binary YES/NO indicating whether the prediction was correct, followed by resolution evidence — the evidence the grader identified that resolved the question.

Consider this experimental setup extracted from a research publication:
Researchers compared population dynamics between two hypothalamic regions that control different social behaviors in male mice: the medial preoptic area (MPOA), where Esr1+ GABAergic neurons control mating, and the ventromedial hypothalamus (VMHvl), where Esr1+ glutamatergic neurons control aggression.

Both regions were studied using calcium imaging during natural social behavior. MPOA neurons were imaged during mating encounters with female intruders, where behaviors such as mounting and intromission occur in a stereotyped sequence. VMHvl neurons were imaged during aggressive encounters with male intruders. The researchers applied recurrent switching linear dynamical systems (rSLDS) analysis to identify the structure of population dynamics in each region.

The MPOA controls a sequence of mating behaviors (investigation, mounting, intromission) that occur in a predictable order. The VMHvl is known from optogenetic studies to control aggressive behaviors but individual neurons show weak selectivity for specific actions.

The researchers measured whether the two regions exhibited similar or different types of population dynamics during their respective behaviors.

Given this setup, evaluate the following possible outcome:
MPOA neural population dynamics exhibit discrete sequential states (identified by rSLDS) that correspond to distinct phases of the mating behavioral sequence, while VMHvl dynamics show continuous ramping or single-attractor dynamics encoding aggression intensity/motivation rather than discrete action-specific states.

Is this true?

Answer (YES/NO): YES